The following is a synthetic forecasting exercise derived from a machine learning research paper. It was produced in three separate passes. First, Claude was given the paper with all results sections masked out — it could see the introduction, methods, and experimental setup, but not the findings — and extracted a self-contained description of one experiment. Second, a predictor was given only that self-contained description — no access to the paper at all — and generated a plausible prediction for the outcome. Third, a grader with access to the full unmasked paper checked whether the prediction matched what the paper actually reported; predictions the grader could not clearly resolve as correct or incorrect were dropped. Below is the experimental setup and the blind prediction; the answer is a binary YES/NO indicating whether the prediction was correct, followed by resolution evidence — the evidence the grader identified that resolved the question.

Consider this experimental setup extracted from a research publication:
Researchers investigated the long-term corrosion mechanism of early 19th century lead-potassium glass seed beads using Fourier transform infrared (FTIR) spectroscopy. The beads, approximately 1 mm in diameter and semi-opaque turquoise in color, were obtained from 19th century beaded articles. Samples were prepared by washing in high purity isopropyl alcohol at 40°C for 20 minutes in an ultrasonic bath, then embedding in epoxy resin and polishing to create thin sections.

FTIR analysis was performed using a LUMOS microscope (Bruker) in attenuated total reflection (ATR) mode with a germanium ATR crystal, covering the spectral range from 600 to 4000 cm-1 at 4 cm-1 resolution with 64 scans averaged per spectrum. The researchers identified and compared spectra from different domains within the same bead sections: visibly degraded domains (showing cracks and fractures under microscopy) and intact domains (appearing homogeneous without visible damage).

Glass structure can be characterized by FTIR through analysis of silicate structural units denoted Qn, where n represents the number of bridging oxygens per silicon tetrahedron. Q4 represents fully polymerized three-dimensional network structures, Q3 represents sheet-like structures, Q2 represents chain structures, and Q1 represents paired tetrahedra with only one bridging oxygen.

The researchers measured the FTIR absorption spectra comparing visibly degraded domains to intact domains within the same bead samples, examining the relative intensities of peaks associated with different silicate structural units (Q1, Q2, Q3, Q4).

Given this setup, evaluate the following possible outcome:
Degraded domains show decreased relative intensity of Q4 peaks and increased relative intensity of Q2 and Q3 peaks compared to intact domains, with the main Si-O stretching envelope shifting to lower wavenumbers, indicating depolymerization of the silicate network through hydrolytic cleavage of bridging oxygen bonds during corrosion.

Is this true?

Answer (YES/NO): NO